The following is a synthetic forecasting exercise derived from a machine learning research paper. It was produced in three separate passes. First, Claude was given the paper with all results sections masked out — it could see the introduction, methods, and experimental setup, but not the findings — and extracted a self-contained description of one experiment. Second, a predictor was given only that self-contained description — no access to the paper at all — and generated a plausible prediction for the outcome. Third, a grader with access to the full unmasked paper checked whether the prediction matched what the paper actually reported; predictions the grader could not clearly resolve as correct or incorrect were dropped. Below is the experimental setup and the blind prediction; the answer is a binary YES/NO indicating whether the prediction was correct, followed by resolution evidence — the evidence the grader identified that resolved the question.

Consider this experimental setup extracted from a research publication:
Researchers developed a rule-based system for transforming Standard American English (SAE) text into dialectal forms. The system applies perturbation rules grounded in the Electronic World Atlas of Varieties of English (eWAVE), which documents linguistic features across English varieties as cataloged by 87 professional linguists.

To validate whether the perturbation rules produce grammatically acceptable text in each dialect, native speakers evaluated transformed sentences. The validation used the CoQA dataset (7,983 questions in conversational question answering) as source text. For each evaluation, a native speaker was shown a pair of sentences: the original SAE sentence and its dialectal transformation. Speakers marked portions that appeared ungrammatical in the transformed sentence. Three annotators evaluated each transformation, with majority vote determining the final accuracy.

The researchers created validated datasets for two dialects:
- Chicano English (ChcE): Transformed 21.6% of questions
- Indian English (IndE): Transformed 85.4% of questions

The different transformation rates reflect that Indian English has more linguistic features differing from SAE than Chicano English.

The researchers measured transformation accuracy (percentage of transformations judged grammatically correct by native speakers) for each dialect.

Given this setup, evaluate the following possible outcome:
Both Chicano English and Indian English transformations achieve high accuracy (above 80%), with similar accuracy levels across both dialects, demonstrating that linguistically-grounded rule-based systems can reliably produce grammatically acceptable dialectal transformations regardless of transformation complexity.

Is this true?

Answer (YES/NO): NO